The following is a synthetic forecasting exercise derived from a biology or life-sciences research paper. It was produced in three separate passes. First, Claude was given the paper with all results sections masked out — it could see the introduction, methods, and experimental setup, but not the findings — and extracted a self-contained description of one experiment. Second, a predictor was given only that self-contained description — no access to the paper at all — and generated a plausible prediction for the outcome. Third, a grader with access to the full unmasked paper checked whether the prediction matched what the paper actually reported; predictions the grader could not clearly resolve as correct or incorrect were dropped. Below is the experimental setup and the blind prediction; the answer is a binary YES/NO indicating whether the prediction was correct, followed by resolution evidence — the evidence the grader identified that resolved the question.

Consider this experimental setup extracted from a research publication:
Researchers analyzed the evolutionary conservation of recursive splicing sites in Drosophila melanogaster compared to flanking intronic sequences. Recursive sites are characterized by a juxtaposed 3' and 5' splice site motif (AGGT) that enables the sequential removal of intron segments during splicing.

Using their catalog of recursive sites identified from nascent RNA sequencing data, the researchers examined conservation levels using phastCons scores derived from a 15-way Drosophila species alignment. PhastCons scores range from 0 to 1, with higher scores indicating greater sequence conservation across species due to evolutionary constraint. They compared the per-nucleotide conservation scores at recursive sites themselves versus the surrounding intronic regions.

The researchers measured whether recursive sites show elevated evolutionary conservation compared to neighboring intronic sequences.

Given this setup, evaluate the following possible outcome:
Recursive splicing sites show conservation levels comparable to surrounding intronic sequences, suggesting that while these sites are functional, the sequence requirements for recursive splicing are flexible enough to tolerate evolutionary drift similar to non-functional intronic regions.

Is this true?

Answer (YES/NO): NO